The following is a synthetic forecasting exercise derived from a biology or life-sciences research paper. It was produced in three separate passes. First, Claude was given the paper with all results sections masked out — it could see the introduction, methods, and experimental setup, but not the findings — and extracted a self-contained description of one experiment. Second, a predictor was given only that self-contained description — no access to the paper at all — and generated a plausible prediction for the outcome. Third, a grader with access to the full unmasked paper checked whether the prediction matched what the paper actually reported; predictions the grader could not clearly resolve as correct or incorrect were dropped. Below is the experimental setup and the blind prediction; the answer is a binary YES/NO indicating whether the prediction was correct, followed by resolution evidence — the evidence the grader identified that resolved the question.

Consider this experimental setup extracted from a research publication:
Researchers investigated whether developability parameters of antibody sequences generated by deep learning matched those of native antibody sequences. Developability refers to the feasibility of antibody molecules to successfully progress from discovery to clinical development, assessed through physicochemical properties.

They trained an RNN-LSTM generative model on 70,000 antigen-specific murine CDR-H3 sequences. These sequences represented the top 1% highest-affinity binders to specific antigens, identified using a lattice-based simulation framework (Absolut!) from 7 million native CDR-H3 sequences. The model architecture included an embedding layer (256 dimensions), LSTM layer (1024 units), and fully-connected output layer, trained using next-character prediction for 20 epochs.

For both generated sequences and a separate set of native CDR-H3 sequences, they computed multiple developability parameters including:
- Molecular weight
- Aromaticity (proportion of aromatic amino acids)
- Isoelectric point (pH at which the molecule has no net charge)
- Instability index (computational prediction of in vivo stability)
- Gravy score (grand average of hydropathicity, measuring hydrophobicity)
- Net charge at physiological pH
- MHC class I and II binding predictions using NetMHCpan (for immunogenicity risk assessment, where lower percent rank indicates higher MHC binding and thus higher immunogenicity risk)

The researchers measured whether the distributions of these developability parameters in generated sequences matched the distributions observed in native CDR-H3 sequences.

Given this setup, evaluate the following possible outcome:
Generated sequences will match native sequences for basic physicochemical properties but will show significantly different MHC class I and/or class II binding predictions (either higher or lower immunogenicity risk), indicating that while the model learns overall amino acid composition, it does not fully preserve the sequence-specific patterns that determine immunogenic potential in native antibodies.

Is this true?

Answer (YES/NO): NO